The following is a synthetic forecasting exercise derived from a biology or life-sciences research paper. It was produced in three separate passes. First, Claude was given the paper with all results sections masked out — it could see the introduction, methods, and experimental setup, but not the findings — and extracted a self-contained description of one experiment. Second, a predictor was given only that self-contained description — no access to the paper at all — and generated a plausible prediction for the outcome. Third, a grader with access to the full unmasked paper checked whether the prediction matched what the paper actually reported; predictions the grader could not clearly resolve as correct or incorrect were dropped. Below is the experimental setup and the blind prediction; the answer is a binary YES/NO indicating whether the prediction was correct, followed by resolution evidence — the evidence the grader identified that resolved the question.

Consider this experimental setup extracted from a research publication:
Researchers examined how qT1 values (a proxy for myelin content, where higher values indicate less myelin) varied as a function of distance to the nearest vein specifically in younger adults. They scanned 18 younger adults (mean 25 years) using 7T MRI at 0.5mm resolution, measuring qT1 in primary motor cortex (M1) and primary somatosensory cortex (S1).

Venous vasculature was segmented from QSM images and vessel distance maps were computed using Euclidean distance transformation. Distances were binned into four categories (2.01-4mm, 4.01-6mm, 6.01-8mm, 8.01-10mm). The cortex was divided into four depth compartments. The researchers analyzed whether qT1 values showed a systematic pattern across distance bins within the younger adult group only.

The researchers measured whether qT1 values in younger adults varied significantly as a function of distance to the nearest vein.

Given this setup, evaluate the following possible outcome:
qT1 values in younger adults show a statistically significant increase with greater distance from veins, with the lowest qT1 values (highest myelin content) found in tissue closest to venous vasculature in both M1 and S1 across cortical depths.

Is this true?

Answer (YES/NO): NO